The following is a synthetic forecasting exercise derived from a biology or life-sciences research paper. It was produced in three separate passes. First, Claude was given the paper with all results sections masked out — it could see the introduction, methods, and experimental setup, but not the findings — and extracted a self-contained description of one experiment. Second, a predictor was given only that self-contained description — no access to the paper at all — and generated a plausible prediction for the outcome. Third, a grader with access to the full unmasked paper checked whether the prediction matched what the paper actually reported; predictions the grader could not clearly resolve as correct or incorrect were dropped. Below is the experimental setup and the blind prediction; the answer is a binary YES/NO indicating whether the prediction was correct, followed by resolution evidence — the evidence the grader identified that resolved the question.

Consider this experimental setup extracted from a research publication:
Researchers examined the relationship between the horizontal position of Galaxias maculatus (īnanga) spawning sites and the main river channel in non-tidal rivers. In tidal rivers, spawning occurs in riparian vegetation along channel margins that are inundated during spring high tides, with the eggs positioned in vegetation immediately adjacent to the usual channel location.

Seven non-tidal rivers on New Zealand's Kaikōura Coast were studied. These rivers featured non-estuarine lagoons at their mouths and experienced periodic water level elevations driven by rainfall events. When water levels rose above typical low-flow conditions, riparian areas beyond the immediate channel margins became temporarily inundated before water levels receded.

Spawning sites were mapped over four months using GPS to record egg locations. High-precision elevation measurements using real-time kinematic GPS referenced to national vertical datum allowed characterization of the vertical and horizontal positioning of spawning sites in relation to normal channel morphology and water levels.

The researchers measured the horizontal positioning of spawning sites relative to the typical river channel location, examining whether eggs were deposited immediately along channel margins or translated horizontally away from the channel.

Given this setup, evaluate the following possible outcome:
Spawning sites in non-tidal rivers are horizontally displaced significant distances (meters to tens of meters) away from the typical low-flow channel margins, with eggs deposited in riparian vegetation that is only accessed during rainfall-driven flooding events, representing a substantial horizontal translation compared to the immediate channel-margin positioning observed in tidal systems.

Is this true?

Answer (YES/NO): NO